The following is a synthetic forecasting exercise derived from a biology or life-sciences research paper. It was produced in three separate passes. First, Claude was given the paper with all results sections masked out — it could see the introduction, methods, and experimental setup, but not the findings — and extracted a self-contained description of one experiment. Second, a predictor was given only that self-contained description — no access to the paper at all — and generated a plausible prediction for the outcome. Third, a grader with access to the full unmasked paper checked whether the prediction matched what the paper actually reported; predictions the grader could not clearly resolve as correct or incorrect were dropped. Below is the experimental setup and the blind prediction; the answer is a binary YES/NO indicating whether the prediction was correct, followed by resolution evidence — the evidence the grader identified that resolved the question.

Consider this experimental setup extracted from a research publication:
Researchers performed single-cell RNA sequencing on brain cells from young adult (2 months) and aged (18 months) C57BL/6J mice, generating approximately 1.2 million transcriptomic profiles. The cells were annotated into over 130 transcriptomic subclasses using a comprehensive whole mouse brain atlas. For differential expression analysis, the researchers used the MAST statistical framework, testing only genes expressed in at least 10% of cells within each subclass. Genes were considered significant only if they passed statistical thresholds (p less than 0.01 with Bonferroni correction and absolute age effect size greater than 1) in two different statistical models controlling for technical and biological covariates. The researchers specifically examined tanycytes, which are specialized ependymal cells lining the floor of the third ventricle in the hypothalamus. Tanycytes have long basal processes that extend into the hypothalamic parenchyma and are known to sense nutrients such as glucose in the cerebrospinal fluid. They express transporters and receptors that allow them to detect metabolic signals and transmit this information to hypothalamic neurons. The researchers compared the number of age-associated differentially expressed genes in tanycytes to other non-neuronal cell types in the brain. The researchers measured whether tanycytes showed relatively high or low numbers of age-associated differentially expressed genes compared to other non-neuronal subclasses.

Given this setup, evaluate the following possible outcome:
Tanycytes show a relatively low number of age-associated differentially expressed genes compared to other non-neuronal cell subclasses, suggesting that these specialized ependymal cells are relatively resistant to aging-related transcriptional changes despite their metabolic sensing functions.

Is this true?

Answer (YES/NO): NO